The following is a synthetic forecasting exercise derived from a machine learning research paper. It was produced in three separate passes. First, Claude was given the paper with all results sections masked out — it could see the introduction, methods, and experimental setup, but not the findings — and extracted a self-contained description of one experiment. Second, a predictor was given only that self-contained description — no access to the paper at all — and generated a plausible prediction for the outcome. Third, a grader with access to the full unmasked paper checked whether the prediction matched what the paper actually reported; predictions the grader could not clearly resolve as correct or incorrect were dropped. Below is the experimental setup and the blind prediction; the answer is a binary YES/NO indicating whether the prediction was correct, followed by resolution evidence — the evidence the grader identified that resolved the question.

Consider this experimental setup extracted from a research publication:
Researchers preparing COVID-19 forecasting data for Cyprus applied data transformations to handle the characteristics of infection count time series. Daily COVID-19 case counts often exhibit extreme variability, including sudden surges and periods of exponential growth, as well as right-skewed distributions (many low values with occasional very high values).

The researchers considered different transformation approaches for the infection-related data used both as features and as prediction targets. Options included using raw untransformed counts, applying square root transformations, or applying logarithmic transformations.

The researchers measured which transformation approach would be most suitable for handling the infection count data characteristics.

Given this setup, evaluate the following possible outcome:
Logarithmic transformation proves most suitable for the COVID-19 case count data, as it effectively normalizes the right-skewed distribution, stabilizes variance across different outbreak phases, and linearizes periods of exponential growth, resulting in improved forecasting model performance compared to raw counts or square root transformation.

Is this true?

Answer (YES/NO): NO